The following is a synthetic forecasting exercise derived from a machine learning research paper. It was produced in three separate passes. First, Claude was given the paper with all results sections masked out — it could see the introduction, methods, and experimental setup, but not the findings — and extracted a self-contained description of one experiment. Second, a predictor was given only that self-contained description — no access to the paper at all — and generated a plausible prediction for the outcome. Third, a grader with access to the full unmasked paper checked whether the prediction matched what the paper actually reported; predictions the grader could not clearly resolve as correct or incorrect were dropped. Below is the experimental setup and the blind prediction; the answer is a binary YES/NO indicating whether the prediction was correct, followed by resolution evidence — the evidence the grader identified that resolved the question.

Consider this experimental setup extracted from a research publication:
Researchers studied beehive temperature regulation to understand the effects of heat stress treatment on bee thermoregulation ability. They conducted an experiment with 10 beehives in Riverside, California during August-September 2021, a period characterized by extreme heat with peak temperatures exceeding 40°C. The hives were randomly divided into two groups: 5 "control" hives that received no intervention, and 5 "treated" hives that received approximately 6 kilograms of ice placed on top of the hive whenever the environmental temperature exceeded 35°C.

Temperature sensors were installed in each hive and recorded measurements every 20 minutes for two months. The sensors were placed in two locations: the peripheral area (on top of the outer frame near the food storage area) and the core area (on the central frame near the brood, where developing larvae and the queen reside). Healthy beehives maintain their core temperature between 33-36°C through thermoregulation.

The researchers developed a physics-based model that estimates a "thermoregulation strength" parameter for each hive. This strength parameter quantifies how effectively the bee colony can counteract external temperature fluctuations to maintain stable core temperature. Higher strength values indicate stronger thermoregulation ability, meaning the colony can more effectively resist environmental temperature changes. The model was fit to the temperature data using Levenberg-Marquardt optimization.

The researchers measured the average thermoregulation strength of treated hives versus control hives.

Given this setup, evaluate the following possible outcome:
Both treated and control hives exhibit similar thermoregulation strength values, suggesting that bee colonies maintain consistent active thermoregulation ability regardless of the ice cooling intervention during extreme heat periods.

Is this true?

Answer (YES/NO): NO